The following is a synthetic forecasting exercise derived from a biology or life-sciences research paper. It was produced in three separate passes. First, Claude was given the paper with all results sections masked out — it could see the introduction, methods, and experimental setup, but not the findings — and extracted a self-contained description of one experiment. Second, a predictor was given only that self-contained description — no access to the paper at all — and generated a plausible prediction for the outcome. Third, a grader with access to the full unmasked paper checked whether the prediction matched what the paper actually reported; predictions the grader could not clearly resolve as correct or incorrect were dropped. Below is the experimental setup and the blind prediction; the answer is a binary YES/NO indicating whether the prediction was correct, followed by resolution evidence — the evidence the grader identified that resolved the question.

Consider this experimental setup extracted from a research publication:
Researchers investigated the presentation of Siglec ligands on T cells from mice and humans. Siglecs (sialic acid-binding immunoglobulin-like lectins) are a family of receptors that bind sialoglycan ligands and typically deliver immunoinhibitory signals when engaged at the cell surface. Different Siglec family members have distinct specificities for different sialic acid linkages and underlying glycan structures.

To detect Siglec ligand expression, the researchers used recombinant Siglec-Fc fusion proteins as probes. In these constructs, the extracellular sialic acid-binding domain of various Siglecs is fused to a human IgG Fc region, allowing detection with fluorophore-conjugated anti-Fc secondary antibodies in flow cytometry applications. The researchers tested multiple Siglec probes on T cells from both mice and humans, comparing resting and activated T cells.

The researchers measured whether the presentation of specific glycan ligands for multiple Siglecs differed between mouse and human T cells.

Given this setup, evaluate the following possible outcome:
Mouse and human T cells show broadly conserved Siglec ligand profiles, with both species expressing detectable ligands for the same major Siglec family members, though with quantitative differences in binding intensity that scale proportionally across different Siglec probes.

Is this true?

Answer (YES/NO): NO